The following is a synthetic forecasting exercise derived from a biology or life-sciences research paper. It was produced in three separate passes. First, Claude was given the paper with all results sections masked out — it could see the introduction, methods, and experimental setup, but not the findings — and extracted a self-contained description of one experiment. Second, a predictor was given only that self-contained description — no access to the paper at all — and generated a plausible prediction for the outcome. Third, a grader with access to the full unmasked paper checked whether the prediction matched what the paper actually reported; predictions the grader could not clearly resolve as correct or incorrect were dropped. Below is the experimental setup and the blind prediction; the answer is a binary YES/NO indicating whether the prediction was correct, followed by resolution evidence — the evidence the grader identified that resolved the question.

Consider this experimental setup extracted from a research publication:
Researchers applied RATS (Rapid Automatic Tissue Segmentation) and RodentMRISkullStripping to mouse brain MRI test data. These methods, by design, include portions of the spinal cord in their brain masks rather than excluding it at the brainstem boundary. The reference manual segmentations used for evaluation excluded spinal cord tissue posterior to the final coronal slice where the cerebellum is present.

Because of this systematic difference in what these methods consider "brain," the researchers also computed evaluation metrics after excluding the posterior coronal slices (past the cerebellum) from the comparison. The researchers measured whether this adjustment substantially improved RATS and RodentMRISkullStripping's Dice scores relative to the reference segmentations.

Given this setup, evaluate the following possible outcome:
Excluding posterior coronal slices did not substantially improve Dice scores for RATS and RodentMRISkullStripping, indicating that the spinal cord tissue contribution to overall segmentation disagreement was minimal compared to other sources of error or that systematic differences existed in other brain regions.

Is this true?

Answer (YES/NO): YES